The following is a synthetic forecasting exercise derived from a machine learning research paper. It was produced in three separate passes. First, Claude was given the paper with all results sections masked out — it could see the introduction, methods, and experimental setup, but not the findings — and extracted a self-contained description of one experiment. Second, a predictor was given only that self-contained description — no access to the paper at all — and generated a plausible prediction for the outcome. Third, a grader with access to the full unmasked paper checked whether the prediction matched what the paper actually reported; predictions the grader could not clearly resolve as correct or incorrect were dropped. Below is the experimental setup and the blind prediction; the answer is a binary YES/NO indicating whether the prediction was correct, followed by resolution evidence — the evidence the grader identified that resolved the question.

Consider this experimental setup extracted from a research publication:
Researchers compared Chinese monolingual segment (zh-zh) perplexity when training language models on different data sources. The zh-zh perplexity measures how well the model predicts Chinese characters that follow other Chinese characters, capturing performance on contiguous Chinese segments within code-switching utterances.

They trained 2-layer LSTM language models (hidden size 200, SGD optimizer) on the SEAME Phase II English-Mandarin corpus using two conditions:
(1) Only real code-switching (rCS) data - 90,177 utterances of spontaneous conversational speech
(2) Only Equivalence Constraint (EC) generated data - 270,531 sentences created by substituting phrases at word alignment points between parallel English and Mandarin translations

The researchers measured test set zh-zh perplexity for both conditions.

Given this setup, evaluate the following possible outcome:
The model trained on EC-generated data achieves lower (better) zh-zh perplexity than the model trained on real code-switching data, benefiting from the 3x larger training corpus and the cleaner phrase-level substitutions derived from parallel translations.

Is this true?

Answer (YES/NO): NO